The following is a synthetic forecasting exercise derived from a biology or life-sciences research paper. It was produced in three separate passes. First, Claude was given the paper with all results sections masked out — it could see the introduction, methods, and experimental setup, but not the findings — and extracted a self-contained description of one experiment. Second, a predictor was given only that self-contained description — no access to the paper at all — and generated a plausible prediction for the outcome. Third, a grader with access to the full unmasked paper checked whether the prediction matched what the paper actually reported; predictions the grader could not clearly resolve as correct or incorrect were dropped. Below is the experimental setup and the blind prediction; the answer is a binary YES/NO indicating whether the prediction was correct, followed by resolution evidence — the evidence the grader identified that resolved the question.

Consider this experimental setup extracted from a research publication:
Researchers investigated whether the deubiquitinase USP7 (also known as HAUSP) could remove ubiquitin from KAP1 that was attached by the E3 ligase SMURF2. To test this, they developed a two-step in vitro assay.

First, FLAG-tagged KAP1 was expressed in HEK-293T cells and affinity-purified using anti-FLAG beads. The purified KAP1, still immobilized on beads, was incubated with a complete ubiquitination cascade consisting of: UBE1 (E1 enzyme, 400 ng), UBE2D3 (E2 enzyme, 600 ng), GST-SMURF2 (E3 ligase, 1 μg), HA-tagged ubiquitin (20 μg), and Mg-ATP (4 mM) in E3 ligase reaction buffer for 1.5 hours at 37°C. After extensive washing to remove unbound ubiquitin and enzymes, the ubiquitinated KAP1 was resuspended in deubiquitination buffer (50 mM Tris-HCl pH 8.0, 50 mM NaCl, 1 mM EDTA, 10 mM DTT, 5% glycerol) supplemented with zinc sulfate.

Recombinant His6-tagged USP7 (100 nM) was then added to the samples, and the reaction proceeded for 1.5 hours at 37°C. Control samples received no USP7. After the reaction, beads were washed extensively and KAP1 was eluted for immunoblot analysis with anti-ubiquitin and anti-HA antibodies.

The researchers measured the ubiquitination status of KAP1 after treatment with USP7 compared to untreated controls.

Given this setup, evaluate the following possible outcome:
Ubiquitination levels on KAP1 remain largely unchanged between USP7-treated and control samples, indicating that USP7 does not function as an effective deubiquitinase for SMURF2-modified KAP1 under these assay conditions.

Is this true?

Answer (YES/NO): NO